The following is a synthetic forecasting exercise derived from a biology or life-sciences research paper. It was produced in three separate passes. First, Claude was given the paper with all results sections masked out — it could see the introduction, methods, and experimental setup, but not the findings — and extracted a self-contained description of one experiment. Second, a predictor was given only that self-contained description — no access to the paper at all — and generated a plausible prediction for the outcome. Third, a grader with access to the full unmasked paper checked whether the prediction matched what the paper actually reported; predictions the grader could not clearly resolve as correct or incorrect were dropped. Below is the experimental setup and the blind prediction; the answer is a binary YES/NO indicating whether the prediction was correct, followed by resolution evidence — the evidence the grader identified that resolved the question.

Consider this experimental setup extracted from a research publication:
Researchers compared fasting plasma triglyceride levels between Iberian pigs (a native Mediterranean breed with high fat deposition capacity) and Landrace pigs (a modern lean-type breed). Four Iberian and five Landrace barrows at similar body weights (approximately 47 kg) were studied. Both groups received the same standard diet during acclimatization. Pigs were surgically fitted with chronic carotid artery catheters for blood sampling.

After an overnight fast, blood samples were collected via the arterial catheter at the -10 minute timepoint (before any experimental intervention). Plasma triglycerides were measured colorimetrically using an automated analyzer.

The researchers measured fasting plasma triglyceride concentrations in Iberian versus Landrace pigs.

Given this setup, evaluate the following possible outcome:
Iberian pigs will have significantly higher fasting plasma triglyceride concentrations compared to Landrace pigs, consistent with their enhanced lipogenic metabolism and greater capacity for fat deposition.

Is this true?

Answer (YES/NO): NO